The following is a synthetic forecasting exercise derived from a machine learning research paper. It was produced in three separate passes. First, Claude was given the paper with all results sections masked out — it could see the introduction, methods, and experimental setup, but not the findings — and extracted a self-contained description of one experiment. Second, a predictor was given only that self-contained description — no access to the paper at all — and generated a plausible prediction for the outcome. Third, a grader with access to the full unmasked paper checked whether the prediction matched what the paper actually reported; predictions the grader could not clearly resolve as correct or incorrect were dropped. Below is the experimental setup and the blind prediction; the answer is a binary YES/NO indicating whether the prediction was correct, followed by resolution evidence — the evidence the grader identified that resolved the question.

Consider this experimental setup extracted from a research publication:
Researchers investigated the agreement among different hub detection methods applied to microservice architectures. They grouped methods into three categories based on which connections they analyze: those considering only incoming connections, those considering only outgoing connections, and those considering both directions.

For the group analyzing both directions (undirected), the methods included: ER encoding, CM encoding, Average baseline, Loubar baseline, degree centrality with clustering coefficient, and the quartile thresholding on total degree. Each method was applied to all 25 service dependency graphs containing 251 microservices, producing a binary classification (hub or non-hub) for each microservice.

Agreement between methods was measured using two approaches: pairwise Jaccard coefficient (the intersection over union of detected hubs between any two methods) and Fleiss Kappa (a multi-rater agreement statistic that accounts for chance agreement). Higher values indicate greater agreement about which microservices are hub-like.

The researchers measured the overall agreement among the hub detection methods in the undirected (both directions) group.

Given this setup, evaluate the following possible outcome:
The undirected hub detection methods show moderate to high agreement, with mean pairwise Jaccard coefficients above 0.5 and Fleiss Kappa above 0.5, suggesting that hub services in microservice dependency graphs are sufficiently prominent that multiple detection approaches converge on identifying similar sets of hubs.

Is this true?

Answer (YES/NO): NO